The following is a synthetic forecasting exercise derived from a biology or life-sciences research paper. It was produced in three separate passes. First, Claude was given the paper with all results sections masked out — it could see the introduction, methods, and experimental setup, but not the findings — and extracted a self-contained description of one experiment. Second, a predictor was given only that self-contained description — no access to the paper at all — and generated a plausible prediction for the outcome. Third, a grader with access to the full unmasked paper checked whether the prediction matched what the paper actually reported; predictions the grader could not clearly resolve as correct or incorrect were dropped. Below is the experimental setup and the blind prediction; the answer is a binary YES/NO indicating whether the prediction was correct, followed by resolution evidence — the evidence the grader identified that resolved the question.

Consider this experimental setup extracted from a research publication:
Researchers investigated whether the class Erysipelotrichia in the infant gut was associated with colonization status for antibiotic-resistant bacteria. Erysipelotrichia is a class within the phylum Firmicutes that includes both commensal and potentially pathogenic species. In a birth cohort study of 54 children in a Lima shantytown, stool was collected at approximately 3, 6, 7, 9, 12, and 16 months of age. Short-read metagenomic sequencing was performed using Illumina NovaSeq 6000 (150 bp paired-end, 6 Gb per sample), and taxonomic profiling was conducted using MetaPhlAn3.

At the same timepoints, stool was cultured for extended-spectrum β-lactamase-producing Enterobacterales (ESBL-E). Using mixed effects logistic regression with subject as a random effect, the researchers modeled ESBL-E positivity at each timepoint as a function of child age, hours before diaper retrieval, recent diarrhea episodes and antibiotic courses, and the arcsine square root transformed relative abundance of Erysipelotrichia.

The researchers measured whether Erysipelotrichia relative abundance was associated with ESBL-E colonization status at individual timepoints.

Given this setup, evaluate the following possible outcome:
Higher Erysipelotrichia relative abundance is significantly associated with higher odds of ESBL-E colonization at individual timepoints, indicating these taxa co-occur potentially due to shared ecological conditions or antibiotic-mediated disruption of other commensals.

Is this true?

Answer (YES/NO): NO